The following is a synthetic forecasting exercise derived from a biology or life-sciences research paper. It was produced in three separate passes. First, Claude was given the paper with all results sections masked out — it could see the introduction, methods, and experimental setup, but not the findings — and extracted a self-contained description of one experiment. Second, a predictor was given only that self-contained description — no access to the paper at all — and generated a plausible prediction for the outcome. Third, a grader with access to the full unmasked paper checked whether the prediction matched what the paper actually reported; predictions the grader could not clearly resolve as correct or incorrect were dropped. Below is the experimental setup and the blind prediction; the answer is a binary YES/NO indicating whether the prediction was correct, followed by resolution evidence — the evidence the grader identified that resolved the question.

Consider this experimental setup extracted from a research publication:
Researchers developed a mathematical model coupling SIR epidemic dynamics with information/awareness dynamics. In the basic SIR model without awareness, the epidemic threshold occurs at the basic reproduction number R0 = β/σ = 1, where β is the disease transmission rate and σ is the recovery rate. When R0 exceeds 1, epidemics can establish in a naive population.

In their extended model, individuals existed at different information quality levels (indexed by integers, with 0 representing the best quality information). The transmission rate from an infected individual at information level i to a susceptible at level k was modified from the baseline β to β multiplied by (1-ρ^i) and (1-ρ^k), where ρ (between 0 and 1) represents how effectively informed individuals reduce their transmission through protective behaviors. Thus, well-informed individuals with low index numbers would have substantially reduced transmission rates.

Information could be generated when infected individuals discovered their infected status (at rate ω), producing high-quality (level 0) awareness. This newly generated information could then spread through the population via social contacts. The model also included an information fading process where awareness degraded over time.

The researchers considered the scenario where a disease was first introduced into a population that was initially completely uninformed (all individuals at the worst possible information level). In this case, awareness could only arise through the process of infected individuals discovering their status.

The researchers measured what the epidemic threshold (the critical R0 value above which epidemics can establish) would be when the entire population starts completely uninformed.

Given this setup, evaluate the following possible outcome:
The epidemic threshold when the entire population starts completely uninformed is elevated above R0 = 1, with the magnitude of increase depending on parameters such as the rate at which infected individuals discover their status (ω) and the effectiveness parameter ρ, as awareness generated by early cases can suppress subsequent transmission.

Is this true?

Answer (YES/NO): NO